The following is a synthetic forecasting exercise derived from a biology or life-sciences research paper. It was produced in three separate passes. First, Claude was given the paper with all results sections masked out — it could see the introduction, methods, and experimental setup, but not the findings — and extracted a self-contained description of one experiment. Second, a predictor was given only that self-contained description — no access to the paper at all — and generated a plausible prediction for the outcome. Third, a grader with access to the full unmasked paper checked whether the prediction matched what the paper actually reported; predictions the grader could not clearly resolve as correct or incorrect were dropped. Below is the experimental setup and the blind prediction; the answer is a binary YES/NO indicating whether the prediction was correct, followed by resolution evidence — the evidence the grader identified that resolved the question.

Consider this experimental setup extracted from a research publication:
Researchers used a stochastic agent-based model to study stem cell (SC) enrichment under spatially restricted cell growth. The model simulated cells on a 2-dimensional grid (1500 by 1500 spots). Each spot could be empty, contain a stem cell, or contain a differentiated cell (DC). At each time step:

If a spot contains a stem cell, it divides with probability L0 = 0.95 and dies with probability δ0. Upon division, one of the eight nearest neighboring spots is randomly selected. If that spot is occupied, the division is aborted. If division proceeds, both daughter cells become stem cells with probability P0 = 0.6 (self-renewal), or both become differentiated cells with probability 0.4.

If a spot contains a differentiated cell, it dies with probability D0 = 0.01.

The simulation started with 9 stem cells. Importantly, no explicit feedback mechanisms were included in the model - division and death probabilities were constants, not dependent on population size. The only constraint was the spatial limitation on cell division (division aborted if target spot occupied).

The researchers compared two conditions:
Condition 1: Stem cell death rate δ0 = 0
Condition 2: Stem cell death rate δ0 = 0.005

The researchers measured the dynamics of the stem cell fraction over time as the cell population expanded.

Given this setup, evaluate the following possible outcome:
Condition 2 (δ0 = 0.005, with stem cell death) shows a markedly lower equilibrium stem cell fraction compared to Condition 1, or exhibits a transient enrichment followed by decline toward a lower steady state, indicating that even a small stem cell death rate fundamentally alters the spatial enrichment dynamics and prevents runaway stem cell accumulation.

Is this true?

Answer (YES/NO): YES